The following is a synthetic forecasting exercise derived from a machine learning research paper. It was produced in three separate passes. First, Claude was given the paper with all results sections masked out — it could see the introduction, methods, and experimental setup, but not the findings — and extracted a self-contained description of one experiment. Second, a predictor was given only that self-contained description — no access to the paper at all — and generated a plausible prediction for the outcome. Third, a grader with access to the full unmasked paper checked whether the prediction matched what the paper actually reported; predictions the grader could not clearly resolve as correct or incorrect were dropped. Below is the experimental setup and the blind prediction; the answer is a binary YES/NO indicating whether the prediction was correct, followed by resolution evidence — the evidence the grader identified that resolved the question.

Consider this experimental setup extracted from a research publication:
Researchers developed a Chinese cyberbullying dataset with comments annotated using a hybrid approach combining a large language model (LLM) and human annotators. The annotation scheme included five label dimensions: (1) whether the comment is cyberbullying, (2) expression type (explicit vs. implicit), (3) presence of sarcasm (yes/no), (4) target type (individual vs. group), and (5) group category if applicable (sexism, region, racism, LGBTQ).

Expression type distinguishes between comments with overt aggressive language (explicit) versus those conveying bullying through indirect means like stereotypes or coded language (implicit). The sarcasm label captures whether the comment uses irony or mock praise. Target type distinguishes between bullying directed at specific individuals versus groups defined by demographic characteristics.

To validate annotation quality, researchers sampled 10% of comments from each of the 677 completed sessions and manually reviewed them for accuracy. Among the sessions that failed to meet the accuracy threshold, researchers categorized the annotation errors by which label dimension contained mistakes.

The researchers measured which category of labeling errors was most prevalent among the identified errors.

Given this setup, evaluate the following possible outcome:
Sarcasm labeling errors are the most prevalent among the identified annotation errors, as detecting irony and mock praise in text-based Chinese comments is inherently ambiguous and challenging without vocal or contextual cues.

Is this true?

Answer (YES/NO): NO